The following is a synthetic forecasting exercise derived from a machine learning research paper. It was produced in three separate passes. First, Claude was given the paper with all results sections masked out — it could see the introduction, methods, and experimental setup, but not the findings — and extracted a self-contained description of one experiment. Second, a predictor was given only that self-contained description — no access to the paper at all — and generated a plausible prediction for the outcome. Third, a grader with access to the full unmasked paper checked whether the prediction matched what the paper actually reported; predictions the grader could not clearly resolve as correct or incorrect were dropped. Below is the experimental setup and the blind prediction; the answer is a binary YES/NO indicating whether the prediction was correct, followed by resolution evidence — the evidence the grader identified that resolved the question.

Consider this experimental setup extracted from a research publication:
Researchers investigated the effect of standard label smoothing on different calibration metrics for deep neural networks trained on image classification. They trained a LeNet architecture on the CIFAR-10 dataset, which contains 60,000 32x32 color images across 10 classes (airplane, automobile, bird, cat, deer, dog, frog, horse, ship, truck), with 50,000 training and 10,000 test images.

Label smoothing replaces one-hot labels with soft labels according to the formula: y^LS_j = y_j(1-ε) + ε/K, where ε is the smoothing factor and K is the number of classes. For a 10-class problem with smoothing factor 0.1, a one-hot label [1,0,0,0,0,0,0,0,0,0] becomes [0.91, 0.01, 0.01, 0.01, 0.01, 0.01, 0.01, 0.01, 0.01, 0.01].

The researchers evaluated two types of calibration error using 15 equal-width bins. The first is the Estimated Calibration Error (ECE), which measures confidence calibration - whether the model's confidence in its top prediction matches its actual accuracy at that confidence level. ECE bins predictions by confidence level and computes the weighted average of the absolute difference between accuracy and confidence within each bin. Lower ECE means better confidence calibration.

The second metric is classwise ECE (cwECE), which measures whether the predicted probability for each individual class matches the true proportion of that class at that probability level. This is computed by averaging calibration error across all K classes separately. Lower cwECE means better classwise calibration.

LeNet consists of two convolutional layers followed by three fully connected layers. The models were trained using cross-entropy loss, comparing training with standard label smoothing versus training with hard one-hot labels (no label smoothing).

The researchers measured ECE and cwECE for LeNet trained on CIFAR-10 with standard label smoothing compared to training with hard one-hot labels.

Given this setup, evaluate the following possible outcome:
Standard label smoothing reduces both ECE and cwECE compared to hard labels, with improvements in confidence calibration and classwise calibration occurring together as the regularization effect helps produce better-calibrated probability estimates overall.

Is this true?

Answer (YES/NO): NO